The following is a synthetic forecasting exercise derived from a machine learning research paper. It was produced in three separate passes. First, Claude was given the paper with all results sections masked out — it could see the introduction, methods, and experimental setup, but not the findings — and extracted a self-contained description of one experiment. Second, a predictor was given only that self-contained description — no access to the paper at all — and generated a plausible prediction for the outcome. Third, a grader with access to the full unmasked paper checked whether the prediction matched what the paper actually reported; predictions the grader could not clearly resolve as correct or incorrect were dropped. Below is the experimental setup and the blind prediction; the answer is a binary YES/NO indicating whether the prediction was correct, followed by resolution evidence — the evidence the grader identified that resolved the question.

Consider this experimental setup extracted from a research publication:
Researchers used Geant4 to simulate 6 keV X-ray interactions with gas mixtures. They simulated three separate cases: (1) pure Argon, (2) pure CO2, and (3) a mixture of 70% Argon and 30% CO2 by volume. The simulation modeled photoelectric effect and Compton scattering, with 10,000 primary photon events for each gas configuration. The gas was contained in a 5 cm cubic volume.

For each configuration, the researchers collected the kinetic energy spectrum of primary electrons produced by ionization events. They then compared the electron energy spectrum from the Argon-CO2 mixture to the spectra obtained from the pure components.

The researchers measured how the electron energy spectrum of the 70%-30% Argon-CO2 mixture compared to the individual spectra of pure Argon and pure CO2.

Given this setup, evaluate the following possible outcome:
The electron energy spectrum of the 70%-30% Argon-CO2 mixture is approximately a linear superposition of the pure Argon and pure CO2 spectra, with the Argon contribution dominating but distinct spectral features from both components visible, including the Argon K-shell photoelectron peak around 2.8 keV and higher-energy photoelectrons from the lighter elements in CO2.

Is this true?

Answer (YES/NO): YES